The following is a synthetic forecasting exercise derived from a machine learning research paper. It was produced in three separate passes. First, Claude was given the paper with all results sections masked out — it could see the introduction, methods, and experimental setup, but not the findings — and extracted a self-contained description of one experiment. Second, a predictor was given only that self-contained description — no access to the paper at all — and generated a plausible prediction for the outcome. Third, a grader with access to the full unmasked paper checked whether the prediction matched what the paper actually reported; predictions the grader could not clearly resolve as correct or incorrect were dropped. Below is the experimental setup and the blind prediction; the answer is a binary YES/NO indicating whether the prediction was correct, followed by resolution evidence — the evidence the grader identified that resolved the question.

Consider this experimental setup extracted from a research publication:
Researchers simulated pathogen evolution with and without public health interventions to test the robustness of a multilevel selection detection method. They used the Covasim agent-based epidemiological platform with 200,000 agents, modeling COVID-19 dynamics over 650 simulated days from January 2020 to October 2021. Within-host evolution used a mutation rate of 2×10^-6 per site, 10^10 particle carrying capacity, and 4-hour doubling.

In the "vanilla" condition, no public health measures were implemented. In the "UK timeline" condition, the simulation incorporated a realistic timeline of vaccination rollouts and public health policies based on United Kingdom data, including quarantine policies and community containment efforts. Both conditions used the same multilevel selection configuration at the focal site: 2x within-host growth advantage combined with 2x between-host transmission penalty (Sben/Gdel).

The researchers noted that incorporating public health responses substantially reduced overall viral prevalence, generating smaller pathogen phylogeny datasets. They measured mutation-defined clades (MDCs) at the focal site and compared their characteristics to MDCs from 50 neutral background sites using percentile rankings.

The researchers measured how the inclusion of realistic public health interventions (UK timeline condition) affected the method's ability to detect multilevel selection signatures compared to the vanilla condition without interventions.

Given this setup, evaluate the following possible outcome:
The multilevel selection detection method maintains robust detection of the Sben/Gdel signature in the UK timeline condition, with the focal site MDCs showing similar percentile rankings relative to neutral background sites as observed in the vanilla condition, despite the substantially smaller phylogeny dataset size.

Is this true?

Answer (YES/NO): NO